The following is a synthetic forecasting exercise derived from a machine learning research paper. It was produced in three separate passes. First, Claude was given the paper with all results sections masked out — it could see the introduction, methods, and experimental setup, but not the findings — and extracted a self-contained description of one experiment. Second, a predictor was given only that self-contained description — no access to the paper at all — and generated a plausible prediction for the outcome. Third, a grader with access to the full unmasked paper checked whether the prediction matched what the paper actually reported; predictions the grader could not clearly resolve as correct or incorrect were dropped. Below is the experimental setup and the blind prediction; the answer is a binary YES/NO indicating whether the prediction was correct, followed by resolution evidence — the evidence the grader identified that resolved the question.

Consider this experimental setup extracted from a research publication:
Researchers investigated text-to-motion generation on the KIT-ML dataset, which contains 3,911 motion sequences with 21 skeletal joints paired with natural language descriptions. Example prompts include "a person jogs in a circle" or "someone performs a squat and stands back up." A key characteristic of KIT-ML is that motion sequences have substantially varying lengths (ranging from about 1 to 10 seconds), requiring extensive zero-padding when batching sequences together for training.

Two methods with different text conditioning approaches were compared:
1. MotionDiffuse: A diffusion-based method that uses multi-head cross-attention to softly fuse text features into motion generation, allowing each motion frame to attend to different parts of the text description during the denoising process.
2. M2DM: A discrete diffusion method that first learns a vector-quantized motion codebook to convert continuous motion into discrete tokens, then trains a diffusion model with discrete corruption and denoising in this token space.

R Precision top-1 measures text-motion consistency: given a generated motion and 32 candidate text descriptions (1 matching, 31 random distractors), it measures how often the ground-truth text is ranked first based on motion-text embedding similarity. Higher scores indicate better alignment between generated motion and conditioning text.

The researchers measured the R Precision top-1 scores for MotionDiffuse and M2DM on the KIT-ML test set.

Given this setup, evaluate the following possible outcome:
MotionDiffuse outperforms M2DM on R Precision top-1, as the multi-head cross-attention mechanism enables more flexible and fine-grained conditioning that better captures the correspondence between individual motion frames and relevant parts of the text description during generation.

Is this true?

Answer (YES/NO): NO